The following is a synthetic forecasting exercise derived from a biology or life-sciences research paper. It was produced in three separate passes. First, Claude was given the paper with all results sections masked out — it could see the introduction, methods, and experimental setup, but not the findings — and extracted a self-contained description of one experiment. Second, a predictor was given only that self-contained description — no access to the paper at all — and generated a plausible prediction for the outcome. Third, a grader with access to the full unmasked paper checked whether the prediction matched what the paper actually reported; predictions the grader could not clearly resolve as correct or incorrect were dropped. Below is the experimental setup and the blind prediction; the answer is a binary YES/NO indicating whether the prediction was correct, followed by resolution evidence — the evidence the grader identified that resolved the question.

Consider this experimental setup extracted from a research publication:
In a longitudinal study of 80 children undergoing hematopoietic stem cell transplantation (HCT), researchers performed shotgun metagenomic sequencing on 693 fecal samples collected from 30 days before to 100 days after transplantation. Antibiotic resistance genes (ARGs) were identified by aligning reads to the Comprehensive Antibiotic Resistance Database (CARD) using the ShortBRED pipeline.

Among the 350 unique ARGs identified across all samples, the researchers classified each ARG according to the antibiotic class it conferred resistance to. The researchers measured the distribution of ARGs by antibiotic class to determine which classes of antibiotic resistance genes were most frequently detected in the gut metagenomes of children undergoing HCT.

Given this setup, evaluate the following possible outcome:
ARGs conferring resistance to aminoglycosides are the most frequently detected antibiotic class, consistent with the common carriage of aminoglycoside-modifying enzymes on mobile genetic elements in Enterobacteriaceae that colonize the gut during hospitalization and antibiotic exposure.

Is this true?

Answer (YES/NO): NO